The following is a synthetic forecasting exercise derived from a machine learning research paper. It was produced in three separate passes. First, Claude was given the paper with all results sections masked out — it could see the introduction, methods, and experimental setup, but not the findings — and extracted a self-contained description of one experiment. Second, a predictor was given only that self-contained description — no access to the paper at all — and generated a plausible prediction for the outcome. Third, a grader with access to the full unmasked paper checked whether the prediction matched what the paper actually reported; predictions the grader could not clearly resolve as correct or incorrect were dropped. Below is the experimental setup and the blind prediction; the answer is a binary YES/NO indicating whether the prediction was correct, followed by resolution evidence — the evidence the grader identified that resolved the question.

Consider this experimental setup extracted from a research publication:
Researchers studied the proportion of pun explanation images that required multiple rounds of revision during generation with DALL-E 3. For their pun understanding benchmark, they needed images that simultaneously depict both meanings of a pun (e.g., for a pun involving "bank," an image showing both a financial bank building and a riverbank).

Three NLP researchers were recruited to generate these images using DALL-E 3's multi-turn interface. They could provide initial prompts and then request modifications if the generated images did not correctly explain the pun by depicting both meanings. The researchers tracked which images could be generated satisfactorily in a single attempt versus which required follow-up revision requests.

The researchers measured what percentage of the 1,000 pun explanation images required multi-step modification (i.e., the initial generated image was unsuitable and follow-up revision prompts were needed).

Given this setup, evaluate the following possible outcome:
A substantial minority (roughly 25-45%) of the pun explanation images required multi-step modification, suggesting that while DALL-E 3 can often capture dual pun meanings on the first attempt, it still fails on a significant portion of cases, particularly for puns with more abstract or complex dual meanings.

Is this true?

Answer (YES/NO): NO